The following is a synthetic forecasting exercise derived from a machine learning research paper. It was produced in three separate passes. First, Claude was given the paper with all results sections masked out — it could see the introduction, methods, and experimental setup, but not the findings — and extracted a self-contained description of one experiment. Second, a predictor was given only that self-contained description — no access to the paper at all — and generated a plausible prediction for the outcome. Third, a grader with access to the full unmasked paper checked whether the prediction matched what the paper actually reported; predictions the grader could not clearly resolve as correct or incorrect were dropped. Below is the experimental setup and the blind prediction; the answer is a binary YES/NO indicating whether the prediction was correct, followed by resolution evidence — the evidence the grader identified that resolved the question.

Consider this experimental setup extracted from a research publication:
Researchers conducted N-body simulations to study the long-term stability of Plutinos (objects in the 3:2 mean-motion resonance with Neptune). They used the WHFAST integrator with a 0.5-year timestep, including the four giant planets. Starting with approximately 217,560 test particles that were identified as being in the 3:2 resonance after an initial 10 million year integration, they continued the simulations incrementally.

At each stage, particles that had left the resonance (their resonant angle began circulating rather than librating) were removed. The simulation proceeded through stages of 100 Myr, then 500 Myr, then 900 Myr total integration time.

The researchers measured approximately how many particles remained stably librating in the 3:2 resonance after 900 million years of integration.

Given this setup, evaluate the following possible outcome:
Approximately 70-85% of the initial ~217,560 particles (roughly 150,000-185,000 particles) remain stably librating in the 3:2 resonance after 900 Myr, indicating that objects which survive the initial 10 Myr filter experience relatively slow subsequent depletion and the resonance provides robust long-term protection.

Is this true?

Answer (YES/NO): NO